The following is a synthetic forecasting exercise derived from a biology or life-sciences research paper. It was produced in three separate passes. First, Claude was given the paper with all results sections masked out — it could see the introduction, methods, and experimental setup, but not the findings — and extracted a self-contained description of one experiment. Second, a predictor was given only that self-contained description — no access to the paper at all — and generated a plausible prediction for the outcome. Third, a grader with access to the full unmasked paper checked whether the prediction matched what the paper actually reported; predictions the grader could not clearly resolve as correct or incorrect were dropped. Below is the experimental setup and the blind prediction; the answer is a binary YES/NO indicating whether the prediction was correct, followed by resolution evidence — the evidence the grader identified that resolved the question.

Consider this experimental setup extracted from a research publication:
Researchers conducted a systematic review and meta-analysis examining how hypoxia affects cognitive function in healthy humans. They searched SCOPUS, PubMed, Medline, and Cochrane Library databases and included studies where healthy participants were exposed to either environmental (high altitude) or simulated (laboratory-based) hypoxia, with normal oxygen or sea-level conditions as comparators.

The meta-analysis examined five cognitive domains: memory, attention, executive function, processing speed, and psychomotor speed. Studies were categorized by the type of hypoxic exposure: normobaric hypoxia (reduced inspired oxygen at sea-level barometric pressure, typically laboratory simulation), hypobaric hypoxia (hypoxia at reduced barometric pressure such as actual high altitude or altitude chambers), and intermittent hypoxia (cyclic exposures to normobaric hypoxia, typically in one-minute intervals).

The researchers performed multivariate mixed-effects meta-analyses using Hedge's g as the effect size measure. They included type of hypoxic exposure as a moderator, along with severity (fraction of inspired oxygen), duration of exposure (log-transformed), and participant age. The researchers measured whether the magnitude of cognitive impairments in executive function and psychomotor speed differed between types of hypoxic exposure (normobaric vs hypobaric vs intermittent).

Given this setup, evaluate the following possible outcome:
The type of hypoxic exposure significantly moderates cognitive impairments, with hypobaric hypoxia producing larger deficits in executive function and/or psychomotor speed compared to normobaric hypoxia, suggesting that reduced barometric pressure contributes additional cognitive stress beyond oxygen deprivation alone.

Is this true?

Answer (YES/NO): NO